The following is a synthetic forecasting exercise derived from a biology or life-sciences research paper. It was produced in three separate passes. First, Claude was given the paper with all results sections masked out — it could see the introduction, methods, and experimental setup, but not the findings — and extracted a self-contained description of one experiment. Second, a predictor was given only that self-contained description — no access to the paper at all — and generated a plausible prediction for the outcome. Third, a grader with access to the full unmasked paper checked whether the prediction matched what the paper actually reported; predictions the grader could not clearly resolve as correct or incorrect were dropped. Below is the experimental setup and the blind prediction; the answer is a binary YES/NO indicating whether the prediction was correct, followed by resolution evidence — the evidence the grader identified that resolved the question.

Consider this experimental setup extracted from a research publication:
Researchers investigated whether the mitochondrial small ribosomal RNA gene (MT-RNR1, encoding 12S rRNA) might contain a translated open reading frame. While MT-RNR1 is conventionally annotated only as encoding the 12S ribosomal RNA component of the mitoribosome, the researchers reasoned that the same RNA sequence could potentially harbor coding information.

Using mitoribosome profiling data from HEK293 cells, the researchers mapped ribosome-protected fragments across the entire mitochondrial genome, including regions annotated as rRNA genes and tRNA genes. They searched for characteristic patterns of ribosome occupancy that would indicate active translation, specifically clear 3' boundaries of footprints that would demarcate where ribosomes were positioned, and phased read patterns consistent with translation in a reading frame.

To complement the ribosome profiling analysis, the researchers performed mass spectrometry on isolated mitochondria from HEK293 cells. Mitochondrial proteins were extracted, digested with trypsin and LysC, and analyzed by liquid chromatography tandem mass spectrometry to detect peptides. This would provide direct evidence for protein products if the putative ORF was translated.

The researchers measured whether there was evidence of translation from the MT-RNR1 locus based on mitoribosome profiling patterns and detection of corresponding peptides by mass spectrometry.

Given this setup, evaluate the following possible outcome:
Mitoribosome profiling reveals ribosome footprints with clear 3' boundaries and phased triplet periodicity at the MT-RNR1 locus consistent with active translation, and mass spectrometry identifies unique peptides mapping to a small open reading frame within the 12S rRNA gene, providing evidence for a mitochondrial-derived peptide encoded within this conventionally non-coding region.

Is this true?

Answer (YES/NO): NO